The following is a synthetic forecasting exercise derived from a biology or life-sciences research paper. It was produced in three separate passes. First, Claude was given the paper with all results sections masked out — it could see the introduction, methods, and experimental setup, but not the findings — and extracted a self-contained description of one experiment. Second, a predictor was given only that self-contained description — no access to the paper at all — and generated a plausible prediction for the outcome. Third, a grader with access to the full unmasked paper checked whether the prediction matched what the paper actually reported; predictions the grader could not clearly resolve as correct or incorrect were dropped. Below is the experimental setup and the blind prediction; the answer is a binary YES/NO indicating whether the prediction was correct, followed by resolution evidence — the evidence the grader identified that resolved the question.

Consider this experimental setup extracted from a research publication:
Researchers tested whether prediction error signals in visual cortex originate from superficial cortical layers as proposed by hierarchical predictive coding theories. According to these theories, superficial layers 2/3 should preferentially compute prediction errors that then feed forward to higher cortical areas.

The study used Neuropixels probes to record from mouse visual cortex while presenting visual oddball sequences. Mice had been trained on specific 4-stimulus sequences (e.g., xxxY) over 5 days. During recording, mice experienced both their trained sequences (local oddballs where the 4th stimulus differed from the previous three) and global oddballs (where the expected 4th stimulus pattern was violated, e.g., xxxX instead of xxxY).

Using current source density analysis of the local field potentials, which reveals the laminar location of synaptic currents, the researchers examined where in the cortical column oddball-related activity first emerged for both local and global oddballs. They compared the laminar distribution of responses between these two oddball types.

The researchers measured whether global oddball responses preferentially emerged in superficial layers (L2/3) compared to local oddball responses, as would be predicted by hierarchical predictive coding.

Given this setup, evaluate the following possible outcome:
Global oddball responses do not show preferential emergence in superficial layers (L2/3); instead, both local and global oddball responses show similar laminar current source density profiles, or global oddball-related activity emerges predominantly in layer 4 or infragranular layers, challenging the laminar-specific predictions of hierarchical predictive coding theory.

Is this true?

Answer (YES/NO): NO